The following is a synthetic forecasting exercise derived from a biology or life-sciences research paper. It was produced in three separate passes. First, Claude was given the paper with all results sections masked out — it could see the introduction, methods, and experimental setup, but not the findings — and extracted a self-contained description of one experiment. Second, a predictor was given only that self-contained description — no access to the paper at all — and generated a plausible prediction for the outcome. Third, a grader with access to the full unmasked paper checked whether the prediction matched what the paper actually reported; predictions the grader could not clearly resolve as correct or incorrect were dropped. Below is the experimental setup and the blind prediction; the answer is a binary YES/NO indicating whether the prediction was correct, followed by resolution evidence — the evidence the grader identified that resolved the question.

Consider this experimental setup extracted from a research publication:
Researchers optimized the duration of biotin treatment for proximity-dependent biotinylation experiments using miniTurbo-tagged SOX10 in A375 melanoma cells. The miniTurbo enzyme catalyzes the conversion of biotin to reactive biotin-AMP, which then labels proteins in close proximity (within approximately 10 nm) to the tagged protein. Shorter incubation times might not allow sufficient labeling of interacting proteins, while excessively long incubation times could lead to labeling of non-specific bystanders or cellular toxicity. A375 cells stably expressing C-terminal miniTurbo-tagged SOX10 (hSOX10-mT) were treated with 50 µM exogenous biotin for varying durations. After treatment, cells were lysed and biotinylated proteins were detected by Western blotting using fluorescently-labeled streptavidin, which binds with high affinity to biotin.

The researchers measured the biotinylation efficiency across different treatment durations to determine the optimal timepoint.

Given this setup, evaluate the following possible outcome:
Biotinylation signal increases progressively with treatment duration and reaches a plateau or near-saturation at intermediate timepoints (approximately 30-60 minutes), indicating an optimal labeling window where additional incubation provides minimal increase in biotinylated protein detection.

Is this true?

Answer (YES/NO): NO